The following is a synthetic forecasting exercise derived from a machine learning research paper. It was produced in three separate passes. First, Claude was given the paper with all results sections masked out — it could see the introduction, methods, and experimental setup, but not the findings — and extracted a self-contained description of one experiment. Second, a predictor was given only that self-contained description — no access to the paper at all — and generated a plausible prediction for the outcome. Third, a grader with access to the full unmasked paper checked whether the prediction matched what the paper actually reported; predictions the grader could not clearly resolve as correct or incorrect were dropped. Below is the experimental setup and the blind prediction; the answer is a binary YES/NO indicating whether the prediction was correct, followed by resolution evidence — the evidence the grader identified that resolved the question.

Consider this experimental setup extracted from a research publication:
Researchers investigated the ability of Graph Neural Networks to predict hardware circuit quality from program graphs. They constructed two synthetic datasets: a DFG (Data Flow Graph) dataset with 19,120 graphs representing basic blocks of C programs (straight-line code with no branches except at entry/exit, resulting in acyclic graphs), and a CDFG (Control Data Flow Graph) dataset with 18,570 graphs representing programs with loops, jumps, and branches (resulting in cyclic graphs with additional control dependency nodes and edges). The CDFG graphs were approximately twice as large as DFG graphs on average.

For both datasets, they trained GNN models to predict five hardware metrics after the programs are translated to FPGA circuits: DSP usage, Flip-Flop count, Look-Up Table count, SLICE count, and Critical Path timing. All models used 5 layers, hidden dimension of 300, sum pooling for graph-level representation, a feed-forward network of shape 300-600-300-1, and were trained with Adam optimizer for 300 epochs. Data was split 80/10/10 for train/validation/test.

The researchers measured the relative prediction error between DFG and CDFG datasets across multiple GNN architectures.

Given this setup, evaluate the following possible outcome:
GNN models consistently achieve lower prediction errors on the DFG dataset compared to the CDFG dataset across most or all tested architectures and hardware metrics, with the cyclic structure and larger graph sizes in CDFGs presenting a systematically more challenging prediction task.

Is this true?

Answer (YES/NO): YES